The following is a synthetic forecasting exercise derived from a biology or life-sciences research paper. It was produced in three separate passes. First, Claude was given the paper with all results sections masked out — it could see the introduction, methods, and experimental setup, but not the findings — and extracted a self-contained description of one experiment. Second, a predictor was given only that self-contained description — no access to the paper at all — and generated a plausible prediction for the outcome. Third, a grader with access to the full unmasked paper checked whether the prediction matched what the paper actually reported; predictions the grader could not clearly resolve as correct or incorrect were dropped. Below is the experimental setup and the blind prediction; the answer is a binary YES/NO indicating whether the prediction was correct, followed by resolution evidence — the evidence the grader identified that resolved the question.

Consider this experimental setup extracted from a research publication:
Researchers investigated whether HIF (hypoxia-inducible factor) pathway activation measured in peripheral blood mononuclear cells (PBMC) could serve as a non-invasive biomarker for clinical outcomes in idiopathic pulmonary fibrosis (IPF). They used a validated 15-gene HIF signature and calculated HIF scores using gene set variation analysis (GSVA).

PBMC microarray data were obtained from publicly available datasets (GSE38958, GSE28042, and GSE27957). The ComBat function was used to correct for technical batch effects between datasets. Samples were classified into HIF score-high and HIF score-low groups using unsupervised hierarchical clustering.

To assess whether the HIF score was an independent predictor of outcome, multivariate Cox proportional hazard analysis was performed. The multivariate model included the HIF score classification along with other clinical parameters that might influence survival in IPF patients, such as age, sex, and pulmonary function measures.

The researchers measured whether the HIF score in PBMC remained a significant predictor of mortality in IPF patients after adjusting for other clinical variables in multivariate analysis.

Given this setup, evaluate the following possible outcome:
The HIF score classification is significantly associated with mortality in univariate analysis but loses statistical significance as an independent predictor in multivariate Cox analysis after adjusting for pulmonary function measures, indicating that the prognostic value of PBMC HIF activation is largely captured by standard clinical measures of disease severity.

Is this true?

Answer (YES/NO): NO